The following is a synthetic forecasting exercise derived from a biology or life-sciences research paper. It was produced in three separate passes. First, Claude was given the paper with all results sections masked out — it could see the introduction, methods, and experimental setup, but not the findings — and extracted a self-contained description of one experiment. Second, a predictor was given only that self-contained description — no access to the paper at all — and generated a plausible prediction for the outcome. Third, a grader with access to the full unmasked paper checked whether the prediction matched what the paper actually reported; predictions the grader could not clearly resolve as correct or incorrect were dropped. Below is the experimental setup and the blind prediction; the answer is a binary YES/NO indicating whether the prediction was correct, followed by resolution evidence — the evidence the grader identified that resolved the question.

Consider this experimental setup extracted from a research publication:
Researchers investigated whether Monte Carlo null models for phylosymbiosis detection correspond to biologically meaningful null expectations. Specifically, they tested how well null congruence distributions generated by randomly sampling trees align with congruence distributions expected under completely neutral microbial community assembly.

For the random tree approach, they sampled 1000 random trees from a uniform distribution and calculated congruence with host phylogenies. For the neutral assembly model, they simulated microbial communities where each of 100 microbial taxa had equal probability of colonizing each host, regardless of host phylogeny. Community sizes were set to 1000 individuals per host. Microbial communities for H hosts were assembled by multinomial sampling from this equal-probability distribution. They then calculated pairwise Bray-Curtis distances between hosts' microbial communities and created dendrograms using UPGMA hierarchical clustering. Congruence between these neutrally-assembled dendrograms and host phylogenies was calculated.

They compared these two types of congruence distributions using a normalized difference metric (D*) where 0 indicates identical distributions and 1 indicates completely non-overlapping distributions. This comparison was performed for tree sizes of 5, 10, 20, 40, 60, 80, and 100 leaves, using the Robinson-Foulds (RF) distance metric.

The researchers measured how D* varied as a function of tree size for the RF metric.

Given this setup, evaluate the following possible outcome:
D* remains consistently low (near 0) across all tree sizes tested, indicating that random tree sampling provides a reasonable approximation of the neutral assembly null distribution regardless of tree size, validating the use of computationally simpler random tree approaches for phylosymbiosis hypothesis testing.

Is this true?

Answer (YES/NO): YES